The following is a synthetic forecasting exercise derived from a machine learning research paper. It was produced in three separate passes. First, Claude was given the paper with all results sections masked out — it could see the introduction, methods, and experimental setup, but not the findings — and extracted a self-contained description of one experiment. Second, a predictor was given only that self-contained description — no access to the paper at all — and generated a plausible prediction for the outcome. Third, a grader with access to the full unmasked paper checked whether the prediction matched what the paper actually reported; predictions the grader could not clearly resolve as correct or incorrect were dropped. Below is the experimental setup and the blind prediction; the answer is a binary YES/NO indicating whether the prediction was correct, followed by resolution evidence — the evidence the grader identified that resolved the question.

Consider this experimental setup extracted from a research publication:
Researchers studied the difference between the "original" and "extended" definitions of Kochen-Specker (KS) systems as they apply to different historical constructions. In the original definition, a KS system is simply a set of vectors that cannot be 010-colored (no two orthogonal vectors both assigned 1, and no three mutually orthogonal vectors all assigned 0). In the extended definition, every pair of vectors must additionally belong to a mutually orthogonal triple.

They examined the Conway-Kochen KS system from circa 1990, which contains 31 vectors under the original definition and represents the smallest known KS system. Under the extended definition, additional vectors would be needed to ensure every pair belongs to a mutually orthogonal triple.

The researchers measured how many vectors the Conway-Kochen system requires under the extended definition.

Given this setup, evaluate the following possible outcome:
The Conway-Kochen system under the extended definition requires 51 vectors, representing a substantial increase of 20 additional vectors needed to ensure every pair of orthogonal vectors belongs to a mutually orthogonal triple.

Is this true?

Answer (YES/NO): YES